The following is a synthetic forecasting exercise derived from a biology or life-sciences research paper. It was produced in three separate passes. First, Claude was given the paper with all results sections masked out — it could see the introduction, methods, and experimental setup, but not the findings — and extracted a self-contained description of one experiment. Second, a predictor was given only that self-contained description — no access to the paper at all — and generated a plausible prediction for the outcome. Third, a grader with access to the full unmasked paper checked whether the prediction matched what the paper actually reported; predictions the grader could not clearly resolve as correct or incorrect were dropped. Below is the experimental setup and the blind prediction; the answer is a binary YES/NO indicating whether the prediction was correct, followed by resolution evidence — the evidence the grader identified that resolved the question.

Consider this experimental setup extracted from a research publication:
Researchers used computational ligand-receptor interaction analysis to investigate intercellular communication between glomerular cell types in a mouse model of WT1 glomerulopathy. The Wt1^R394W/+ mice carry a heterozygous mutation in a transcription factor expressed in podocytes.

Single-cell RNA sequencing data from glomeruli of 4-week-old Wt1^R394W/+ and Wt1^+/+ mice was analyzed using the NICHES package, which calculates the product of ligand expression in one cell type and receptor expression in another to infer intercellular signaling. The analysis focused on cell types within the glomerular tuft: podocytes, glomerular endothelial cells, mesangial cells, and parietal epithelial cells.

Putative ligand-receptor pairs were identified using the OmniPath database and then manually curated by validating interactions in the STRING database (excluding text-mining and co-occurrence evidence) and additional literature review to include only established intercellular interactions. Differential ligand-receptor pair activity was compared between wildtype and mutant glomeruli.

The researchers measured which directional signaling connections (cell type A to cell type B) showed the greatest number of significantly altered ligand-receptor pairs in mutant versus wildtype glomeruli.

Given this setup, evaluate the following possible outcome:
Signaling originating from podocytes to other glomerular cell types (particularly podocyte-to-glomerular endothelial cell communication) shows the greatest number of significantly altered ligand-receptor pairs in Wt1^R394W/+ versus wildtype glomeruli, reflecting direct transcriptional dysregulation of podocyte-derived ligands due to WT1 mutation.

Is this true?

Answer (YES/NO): YES